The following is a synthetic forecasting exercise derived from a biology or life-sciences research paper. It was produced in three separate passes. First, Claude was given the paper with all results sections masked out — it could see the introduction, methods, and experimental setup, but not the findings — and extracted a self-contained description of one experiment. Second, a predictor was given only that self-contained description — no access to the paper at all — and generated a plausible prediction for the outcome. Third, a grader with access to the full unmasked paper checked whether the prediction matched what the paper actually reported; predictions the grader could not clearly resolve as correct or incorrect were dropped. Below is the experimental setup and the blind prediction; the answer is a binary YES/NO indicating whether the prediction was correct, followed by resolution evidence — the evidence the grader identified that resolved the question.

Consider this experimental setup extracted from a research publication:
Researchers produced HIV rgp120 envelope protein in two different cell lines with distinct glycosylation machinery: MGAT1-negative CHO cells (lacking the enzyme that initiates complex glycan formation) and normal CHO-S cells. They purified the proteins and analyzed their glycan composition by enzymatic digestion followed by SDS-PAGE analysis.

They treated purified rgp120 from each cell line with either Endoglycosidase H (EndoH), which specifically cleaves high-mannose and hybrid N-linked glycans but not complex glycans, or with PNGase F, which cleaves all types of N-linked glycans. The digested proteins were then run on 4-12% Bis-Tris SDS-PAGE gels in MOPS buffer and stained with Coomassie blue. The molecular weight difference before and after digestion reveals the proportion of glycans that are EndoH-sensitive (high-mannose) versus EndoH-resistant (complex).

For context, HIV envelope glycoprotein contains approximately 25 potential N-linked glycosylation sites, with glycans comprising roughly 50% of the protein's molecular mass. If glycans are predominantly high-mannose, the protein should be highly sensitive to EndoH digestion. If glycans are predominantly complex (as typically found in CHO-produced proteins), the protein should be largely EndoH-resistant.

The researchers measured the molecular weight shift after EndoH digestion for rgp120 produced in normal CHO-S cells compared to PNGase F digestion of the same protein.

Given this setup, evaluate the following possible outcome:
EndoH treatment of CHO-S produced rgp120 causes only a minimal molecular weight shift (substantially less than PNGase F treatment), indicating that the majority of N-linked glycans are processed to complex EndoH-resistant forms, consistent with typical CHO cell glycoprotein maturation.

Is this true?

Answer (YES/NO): YES